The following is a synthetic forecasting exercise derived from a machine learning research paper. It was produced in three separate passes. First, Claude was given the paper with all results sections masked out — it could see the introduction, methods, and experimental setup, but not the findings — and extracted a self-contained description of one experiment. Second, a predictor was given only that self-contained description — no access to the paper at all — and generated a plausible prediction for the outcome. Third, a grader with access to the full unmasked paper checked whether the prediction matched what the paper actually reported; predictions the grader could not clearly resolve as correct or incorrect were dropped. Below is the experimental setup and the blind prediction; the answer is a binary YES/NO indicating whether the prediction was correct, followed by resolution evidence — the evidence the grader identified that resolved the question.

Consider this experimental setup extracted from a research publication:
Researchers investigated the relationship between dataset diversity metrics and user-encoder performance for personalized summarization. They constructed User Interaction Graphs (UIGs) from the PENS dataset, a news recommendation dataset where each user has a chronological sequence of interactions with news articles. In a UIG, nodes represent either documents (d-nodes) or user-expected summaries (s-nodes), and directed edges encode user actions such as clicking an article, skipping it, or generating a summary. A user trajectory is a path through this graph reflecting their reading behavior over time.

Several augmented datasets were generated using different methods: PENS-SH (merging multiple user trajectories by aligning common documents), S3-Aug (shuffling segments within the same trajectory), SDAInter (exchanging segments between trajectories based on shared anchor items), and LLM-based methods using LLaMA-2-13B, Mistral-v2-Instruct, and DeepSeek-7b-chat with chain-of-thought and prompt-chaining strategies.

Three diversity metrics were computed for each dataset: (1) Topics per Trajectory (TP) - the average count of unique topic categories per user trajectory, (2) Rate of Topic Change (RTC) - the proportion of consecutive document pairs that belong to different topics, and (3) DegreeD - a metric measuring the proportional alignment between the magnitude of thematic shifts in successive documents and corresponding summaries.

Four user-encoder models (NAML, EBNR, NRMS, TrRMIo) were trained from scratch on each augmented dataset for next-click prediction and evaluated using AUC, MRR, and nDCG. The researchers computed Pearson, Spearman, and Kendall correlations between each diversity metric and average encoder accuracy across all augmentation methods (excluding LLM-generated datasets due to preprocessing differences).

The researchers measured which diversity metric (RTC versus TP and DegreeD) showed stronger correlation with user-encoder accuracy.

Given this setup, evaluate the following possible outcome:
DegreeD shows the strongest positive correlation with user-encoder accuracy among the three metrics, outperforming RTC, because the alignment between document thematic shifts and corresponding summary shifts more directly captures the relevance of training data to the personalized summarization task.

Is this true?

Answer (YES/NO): NO